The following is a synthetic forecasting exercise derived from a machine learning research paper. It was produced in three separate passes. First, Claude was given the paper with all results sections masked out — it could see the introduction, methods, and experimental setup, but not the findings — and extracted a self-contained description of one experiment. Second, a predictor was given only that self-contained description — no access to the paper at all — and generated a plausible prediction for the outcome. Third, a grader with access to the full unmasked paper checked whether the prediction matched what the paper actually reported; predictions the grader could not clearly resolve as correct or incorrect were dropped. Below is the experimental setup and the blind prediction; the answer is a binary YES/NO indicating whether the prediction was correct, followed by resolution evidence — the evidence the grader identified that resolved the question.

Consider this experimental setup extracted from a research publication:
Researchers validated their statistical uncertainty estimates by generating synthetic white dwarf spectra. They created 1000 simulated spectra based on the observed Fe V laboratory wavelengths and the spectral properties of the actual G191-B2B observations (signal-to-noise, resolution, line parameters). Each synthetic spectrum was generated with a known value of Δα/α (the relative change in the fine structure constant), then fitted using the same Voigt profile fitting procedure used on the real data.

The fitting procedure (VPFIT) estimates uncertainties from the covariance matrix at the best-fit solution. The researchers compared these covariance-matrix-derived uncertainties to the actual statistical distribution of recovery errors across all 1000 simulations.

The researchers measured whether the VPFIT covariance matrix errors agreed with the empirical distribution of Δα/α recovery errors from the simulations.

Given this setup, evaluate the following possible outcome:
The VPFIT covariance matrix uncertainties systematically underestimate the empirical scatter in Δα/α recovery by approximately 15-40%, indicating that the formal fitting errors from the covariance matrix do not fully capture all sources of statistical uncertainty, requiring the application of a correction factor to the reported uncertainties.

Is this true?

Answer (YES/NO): NO